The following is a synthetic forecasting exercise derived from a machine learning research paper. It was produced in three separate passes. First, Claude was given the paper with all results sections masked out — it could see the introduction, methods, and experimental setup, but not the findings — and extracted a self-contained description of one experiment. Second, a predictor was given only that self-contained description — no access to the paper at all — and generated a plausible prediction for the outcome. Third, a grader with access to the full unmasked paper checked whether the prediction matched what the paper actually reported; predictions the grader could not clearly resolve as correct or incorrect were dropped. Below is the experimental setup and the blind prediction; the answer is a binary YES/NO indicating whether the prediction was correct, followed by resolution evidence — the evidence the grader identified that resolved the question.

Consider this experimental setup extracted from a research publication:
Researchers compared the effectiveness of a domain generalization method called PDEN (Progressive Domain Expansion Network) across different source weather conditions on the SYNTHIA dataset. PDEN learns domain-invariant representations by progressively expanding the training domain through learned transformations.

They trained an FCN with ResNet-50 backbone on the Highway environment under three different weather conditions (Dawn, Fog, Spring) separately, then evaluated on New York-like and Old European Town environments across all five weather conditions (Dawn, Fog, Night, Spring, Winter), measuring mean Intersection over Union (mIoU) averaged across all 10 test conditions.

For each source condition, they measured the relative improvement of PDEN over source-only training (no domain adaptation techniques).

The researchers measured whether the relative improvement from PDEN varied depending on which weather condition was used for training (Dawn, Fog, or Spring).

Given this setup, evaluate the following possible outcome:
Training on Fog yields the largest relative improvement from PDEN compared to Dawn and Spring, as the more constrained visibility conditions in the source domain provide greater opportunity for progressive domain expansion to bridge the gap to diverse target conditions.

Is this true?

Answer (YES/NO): NO